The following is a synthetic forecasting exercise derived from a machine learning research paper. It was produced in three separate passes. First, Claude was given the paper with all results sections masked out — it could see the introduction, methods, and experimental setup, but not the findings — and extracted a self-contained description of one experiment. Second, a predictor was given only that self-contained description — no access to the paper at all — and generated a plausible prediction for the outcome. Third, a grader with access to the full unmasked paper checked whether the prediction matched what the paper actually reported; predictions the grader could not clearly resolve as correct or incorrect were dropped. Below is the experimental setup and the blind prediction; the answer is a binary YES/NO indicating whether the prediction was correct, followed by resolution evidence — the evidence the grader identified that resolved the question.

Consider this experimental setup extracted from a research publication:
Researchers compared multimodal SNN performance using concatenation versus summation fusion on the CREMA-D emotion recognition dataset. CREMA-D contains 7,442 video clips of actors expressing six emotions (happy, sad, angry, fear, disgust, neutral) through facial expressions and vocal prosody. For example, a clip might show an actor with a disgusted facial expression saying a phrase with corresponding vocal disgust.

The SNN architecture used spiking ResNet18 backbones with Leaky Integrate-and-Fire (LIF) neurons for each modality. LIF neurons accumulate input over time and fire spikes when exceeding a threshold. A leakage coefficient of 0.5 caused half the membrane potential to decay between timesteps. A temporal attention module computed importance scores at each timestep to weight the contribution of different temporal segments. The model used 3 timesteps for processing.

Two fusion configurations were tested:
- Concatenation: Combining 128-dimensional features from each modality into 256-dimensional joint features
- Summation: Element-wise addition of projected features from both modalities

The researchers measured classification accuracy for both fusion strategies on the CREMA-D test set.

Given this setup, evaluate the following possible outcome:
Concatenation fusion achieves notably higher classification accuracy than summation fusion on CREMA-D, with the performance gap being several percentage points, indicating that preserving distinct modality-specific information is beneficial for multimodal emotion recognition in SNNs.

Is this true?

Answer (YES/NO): NO